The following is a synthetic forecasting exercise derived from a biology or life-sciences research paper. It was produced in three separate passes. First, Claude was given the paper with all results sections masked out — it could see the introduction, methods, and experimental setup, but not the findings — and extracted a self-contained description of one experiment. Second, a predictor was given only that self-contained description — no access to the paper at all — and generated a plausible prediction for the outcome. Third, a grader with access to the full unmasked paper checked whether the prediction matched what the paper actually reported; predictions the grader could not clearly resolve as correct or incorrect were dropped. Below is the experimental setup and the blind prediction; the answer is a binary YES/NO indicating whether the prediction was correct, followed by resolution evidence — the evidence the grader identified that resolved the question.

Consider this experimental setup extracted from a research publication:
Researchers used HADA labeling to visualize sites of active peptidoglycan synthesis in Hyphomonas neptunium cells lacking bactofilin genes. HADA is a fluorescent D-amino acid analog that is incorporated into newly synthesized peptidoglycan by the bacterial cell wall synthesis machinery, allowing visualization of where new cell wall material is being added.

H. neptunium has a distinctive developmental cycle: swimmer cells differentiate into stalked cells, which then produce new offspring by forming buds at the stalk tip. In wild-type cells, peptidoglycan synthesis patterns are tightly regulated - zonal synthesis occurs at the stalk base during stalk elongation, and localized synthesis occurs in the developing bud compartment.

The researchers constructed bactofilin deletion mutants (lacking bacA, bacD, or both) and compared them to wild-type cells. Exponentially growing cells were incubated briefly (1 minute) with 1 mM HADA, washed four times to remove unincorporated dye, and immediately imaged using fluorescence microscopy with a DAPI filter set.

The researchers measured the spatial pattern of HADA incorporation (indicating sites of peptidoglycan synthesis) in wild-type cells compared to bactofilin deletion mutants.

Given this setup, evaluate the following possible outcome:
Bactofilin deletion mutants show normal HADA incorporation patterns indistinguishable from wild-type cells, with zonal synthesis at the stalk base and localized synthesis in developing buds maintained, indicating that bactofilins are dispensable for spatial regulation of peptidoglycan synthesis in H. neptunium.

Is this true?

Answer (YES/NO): NO